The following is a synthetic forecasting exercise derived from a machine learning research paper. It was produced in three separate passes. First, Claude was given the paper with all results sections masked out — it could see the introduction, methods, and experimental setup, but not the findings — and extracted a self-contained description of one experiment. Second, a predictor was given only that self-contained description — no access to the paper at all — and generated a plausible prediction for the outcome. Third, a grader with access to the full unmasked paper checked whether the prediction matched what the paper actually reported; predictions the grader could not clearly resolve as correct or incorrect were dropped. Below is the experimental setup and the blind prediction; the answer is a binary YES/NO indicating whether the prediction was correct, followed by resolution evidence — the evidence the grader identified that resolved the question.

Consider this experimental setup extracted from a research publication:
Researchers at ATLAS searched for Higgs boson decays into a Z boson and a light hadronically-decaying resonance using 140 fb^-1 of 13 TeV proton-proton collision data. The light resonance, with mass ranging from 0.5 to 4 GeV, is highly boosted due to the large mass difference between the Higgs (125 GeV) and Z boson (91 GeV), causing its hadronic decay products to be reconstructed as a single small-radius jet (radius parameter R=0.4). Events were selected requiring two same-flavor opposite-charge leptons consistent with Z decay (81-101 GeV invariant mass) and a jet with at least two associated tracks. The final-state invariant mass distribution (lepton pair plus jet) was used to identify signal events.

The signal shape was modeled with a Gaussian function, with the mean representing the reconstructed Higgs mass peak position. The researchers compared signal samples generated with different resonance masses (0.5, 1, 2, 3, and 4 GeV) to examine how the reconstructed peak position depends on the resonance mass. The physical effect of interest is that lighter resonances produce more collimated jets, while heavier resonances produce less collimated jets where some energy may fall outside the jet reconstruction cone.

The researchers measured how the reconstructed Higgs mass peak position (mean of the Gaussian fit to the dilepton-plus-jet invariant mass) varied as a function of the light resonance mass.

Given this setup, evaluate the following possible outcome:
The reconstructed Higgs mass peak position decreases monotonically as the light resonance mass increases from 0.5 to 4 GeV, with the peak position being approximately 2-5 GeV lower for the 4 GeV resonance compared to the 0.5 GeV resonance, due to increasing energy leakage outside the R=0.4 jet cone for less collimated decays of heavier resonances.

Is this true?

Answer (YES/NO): NO